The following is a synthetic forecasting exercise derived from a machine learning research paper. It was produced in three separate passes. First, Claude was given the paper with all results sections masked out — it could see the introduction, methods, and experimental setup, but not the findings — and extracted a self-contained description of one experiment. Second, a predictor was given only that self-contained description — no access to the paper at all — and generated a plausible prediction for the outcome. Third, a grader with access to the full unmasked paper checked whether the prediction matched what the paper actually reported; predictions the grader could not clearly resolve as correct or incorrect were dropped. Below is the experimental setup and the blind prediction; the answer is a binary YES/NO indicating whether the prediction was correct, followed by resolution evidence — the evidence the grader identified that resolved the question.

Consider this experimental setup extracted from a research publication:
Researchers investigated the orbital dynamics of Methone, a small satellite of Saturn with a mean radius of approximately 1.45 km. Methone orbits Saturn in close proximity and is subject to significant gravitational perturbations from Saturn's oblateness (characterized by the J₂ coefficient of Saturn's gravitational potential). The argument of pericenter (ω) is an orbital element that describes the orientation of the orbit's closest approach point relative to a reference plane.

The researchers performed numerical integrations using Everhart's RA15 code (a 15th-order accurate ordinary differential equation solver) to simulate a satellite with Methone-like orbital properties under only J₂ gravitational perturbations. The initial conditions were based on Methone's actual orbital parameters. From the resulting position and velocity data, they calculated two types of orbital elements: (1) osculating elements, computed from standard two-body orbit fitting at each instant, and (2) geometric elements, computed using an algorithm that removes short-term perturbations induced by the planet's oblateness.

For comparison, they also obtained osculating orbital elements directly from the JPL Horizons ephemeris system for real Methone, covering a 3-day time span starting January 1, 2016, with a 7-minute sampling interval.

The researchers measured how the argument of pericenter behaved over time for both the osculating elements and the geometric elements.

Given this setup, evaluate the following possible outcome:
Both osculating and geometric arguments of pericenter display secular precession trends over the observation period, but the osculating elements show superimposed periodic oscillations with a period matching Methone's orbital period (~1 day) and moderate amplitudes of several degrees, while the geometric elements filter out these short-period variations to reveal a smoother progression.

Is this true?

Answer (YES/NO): NO